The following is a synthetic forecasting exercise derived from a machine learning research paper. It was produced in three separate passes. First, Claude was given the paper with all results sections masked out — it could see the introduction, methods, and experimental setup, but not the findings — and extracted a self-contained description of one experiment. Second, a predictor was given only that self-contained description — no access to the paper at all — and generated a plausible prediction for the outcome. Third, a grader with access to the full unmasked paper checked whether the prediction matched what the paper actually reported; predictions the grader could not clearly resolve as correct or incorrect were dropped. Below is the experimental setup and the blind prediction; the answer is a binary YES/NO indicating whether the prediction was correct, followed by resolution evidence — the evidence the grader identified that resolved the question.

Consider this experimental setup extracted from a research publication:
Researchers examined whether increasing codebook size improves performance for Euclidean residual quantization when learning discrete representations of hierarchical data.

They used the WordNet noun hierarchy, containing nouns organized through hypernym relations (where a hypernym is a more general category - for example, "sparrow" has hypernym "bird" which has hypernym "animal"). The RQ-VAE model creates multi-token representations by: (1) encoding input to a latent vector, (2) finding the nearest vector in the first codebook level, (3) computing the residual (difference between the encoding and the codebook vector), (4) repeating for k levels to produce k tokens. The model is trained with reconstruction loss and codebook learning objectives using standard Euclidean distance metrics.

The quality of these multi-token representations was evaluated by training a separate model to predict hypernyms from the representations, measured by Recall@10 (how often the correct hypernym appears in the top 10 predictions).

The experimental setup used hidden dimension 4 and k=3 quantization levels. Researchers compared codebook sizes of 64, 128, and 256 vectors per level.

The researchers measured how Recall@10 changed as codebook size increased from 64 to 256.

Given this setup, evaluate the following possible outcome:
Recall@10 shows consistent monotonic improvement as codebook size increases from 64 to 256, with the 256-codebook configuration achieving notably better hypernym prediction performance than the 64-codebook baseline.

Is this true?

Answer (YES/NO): NO